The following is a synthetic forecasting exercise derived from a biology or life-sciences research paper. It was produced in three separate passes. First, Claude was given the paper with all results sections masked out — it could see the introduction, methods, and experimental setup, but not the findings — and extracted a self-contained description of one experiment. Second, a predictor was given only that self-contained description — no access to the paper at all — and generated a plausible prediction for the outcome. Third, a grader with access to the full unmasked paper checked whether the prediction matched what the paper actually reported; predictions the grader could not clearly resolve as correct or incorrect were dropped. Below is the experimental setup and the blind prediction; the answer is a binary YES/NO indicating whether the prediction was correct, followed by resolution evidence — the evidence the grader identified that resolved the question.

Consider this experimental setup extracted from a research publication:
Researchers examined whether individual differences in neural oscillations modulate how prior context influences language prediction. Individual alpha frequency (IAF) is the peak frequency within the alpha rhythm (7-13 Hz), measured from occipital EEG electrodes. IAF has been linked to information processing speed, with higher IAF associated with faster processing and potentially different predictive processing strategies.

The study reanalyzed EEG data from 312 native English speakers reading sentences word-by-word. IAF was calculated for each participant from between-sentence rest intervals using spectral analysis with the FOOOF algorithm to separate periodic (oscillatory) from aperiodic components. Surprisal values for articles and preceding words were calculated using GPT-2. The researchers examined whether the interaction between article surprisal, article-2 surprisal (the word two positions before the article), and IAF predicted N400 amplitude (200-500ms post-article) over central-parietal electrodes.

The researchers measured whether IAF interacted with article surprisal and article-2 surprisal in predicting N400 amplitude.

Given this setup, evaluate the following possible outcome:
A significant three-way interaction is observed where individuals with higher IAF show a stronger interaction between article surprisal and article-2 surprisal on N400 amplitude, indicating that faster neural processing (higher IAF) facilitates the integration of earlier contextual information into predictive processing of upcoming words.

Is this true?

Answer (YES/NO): YES